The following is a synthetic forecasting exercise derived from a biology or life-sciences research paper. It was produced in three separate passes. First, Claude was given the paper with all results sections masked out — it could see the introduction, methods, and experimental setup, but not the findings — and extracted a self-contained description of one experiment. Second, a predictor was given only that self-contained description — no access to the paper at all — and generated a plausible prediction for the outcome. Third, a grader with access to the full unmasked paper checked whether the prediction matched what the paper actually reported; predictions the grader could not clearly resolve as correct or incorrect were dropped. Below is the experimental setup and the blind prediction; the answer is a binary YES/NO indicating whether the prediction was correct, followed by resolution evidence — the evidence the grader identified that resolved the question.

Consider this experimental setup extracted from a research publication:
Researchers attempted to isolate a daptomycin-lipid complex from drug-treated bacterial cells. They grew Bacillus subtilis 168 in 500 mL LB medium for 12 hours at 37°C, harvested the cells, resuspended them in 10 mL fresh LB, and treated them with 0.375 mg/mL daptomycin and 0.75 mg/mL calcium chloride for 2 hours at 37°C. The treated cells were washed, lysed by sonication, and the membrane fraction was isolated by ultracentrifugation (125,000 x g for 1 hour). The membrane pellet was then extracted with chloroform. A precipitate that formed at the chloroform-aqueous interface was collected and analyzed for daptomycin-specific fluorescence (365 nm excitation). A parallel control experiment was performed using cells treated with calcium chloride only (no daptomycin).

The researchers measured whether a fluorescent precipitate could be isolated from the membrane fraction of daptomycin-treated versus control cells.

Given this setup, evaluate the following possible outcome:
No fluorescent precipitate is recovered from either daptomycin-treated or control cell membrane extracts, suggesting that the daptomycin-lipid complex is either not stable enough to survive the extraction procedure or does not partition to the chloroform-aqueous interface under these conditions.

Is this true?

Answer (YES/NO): NO